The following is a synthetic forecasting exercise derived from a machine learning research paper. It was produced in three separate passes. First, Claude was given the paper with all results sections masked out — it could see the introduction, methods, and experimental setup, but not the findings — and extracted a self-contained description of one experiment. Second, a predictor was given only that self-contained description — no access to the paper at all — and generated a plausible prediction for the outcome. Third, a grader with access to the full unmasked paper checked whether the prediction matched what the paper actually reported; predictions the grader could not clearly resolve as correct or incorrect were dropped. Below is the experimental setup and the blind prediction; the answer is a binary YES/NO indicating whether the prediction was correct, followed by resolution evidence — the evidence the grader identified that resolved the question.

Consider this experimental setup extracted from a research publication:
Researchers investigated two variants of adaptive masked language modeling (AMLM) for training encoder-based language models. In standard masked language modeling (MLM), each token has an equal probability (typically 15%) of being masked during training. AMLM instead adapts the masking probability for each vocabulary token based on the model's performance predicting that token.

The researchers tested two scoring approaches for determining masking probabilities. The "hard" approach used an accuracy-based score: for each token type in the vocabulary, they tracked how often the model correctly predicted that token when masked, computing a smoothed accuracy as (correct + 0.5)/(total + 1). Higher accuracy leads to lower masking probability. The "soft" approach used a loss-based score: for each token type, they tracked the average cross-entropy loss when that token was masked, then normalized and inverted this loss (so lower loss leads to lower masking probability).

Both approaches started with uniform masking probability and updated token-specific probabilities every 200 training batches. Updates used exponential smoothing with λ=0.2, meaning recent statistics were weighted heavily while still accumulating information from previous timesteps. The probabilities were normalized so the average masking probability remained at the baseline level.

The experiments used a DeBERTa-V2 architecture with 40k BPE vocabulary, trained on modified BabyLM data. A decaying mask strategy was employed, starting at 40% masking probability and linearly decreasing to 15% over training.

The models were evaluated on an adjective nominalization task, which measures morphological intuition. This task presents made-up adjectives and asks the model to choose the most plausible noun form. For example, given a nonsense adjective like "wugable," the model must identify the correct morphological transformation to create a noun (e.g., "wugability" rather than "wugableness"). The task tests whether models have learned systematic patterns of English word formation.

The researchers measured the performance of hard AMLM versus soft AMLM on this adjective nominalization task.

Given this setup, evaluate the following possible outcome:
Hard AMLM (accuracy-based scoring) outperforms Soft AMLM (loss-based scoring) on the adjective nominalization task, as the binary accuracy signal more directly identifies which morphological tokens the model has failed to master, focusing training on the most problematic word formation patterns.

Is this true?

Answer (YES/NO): YES